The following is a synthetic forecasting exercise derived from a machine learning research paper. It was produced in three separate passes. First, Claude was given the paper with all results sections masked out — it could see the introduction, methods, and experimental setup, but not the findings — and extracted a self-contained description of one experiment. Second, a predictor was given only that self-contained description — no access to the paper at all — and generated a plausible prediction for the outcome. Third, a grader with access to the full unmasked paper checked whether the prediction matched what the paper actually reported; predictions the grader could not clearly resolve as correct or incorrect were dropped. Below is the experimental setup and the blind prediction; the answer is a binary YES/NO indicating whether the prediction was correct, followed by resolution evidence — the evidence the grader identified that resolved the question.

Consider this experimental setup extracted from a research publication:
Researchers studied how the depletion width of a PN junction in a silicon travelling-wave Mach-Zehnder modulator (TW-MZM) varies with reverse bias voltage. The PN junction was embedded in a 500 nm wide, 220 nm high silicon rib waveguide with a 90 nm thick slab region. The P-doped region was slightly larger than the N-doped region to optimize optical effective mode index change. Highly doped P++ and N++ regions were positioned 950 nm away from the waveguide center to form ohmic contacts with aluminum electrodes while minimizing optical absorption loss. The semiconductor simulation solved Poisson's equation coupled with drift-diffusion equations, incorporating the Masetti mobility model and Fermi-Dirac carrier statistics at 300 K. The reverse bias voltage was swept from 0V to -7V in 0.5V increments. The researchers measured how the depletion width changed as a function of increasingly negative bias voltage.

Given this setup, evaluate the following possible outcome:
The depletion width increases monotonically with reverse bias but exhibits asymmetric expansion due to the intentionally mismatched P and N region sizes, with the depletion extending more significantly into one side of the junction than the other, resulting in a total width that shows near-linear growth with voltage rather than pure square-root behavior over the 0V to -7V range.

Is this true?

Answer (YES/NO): NO